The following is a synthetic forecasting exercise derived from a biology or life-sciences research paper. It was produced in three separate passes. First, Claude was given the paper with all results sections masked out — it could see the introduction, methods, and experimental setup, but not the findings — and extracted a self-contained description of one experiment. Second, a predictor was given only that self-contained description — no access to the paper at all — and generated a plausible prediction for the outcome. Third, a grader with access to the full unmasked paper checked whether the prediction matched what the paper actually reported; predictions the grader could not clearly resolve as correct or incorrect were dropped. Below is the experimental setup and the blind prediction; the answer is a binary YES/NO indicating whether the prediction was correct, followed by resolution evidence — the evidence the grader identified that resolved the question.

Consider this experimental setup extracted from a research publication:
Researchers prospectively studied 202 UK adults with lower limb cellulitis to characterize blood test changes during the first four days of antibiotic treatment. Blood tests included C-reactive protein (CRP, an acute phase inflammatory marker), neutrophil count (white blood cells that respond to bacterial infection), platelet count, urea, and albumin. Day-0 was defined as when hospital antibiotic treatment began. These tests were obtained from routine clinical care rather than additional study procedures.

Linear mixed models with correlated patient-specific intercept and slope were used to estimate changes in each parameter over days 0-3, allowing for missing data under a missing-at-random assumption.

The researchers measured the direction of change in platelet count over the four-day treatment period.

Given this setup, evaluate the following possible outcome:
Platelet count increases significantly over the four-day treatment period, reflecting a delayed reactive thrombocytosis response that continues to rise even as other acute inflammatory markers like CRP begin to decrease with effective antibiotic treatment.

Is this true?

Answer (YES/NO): YES